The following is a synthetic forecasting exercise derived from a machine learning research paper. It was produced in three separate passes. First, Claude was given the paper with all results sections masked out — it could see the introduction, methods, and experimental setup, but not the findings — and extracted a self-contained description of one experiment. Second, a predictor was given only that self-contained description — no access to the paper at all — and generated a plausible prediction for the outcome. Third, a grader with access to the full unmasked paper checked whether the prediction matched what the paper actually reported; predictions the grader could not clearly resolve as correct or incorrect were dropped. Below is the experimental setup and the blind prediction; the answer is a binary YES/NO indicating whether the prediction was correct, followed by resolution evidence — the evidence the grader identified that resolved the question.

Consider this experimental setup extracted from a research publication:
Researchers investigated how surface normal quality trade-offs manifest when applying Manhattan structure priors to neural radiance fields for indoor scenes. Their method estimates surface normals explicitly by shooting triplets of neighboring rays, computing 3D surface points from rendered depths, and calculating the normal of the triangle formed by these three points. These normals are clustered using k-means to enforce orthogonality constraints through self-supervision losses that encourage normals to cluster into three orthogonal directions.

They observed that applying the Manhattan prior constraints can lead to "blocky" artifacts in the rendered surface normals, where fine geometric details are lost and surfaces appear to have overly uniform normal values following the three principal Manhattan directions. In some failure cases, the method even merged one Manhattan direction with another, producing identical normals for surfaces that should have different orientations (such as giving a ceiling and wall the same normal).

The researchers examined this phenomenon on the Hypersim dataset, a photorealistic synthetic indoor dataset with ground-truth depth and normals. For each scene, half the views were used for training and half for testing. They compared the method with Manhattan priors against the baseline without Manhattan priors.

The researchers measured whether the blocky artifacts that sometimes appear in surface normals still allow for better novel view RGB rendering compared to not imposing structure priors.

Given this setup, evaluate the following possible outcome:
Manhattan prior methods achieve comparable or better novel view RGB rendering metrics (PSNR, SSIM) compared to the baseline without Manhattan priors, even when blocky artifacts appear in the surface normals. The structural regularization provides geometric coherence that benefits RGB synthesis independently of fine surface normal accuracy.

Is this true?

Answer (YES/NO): YES